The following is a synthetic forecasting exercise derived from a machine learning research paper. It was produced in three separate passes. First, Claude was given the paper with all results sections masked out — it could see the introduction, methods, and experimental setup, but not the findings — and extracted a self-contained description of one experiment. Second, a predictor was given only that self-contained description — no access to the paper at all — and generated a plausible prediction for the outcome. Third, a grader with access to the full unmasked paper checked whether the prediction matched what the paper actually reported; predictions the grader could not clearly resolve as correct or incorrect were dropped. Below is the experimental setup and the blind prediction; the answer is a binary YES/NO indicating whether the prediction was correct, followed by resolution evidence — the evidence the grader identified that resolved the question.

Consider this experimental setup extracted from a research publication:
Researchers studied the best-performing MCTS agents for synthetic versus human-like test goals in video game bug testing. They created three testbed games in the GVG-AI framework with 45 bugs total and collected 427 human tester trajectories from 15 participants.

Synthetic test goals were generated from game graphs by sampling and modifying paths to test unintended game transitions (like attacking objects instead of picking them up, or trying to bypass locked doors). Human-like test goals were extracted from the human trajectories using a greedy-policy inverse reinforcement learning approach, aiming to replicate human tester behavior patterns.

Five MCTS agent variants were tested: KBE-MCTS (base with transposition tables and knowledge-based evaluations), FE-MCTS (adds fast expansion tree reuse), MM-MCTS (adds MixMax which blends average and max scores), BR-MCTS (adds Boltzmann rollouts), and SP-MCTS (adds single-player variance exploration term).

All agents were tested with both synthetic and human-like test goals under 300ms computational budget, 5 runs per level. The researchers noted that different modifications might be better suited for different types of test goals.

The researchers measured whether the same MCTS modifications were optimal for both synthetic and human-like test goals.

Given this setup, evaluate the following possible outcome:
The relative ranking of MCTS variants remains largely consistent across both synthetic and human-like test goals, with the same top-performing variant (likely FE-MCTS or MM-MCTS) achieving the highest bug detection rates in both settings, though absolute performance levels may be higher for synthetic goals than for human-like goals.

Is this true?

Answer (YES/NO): NO